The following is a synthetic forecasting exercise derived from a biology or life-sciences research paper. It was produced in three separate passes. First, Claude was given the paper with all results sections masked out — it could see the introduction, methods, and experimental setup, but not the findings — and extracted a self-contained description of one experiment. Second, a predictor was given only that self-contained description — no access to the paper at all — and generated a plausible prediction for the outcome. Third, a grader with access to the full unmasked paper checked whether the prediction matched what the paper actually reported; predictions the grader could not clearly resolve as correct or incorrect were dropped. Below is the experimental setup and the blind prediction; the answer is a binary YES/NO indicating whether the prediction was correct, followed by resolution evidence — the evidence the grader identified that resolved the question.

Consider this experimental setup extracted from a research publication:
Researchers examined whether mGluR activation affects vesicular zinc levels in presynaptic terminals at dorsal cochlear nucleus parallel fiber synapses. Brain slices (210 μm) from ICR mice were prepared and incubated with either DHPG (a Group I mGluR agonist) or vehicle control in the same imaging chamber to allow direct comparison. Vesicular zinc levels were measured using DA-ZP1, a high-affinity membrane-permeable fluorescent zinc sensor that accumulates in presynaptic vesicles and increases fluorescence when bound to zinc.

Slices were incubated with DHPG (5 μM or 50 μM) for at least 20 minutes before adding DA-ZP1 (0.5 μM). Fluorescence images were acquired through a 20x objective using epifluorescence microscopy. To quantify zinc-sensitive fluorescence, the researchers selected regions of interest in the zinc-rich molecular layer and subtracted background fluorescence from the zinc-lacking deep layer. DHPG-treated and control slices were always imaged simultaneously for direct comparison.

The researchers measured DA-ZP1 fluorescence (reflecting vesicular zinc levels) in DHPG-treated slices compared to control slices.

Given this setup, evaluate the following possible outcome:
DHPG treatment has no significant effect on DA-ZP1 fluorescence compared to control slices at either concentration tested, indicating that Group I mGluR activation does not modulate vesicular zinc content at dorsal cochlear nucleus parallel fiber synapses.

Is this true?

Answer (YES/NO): NO